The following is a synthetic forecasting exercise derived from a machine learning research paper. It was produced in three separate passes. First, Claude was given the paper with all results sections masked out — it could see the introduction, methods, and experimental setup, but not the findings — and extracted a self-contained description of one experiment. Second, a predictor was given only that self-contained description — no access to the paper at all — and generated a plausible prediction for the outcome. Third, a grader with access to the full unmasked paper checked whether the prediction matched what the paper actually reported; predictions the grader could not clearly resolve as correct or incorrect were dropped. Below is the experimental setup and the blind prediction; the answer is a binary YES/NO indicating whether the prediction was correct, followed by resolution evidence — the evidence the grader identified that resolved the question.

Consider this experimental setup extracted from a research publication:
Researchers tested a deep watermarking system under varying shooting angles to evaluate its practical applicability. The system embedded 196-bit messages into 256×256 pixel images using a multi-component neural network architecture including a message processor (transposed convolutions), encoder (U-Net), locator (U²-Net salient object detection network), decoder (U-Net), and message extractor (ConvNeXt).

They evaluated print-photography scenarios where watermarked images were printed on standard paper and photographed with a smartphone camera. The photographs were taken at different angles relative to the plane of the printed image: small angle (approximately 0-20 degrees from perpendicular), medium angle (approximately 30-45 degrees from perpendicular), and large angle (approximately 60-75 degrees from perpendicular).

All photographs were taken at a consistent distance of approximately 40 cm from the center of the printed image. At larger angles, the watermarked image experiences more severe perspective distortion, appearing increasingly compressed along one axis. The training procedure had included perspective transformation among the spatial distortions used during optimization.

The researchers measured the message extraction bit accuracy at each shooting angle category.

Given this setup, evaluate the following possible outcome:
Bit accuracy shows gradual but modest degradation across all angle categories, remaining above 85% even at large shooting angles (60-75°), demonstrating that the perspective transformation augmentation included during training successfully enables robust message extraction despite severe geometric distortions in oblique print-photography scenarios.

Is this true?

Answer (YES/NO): YES